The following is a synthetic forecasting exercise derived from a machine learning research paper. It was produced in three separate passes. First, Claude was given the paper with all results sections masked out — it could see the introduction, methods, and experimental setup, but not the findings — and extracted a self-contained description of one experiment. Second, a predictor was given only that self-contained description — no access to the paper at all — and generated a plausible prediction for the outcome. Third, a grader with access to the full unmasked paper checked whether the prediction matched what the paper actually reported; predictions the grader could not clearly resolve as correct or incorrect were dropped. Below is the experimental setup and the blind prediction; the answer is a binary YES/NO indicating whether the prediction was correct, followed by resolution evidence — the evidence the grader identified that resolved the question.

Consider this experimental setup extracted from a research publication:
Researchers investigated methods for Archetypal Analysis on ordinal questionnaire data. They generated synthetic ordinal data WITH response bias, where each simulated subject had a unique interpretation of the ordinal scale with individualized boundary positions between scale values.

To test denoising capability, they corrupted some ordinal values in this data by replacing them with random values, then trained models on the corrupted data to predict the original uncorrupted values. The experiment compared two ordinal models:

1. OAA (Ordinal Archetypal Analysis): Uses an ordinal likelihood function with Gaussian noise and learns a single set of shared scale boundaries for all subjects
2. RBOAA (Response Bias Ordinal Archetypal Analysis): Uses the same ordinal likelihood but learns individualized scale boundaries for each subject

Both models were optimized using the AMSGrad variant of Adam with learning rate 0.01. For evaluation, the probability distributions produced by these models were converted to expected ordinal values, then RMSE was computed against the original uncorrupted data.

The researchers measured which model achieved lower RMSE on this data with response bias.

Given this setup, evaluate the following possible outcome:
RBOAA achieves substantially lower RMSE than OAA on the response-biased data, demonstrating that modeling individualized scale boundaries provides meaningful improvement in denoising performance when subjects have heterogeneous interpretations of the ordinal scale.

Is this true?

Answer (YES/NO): NO